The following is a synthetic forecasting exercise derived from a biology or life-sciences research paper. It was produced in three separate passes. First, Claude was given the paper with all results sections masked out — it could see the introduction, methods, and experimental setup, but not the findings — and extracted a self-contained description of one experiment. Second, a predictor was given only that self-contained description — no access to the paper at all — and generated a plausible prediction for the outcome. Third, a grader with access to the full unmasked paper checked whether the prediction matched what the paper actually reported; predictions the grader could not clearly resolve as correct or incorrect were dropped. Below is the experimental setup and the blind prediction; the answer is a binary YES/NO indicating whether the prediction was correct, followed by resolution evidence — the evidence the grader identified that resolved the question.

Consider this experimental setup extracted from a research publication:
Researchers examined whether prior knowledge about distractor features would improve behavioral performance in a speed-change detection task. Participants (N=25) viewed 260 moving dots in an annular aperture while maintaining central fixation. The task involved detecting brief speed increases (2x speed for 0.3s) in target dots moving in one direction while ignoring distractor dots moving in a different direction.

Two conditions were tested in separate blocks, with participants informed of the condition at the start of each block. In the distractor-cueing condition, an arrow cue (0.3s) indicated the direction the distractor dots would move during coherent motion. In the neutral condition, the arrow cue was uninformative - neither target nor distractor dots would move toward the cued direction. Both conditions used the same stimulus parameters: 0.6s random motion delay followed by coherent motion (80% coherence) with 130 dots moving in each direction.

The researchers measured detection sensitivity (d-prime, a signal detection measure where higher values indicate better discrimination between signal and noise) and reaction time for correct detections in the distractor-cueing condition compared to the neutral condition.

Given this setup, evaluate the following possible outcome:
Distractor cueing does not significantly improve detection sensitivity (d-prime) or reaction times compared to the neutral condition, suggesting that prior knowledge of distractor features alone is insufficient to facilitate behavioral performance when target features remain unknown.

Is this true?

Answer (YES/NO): YES